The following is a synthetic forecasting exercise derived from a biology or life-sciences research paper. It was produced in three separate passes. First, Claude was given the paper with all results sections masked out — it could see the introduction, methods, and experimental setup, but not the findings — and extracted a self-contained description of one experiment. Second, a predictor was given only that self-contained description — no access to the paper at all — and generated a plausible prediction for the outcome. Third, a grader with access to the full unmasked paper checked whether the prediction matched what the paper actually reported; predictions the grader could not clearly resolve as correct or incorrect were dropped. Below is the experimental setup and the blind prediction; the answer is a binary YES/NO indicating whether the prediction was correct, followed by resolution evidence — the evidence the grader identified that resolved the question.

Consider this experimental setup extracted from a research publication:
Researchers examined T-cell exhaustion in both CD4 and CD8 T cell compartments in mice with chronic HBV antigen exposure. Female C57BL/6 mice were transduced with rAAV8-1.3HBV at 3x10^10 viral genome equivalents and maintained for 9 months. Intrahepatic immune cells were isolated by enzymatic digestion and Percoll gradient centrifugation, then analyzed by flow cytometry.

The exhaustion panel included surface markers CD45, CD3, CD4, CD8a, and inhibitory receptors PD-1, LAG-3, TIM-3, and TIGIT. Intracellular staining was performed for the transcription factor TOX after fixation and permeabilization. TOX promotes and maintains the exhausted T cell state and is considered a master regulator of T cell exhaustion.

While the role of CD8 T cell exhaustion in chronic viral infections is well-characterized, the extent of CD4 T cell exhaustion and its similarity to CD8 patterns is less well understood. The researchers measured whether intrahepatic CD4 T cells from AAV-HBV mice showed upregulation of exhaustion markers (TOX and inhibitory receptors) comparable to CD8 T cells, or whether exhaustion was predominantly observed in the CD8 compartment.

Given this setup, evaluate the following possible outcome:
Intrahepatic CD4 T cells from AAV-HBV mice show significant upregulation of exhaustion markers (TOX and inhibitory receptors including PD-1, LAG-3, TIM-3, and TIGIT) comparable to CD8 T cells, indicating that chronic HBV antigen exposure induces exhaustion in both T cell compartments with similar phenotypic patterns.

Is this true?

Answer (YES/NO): NO